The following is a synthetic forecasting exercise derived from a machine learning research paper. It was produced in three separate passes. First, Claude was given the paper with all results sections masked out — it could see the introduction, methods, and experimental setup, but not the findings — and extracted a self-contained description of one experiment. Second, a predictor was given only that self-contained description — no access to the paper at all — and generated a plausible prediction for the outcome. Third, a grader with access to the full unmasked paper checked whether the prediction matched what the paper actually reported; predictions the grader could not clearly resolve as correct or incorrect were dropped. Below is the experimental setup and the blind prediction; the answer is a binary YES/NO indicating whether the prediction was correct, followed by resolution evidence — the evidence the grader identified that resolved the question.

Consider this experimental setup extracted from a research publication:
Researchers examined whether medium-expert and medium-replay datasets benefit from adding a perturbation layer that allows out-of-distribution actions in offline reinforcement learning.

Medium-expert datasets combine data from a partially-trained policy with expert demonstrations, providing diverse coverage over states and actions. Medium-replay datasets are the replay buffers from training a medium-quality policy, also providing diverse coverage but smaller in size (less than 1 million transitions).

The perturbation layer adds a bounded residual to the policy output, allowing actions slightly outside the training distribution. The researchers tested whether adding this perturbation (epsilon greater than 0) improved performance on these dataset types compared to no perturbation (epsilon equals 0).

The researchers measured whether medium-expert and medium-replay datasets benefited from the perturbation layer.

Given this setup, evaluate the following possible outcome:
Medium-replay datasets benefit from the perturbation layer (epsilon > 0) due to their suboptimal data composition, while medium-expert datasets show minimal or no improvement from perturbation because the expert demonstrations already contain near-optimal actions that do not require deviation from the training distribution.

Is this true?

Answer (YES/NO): NO